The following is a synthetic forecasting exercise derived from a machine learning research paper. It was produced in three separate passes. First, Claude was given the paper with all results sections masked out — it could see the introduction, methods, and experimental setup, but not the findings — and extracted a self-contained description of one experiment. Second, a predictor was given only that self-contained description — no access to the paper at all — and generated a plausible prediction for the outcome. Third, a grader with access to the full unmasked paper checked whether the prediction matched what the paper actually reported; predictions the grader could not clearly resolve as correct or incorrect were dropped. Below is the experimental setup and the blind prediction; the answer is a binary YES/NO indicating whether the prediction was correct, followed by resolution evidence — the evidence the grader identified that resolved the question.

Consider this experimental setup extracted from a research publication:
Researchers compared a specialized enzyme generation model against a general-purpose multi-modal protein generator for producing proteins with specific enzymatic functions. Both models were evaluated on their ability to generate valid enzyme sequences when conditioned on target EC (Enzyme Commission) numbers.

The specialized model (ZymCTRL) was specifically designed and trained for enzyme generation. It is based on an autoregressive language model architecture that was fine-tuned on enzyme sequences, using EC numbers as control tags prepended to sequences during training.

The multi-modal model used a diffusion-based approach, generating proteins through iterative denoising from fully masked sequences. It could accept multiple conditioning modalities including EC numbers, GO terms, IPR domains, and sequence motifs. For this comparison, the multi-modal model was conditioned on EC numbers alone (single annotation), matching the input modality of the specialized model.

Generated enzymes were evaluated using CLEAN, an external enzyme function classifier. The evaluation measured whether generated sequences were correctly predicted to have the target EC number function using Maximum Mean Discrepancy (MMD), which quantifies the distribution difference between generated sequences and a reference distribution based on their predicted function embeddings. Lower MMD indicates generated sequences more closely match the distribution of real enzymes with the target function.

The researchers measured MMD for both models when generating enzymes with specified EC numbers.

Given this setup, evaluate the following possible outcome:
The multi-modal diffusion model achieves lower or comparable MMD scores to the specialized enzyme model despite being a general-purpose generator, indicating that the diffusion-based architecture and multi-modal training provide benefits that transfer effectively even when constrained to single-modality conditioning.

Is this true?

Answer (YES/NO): NO